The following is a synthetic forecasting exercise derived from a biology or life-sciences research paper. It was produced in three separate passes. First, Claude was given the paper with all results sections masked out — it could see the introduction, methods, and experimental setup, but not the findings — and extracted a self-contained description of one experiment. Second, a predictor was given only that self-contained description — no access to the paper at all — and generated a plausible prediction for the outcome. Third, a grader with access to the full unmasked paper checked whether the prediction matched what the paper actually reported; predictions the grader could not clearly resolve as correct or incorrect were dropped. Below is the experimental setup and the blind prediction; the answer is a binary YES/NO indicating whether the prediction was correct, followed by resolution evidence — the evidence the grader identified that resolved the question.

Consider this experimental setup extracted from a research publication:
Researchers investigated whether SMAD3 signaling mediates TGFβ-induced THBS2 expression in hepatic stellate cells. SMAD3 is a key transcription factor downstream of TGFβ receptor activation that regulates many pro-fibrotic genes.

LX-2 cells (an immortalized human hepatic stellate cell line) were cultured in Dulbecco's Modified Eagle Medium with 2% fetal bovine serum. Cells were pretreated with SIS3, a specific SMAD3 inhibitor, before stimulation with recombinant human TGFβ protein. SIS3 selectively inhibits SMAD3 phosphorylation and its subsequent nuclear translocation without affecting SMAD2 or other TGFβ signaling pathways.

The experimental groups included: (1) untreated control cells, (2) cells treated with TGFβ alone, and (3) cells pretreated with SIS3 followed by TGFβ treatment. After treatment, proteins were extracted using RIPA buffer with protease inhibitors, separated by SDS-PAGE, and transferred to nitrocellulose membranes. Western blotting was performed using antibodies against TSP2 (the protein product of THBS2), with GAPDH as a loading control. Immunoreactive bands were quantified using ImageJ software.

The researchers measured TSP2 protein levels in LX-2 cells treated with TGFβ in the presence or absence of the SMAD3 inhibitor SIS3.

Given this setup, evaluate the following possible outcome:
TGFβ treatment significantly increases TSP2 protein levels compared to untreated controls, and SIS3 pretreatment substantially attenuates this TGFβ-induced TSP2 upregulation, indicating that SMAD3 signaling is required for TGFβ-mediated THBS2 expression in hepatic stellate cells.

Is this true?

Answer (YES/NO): NO